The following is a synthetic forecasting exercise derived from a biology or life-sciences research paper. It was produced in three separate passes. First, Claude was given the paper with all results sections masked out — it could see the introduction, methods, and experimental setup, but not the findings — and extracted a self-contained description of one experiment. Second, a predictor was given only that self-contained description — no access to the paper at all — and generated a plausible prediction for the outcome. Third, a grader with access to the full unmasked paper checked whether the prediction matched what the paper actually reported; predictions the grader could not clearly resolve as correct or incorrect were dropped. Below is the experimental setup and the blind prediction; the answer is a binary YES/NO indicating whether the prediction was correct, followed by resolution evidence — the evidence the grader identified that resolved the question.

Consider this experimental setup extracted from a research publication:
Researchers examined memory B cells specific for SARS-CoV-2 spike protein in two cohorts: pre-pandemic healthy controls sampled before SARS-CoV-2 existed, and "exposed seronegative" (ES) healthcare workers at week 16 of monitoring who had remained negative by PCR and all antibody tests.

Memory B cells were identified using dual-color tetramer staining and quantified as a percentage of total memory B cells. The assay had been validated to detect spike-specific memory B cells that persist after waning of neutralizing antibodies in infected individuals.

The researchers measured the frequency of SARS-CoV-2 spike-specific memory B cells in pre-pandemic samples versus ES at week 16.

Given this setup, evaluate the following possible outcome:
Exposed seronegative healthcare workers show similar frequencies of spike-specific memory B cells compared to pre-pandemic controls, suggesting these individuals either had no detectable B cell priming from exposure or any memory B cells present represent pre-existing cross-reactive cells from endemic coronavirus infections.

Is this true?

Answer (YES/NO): YES